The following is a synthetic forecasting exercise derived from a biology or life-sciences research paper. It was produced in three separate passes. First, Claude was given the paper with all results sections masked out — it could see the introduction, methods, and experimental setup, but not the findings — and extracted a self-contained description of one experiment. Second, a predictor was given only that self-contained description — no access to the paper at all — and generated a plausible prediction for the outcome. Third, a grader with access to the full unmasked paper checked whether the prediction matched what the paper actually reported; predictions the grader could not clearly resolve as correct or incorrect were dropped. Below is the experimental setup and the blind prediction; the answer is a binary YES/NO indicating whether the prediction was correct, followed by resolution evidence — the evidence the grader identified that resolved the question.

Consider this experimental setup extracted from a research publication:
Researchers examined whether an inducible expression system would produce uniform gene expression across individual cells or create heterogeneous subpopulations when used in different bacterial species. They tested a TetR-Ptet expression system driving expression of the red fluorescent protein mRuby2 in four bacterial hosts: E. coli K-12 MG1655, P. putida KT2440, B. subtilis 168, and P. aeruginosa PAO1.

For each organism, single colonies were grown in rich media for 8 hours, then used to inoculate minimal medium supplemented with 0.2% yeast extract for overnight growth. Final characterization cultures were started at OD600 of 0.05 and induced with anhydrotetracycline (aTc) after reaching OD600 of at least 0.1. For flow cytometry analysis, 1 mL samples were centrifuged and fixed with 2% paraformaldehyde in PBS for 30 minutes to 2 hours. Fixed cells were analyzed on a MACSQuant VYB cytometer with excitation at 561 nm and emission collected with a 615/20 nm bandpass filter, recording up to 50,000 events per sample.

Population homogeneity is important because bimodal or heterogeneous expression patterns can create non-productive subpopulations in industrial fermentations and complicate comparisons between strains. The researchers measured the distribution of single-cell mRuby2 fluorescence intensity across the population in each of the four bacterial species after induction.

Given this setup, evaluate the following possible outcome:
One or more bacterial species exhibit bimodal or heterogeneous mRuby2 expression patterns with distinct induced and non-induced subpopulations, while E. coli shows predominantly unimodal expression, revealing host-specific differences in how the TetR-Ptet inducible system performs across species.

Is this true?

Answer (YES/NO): NO